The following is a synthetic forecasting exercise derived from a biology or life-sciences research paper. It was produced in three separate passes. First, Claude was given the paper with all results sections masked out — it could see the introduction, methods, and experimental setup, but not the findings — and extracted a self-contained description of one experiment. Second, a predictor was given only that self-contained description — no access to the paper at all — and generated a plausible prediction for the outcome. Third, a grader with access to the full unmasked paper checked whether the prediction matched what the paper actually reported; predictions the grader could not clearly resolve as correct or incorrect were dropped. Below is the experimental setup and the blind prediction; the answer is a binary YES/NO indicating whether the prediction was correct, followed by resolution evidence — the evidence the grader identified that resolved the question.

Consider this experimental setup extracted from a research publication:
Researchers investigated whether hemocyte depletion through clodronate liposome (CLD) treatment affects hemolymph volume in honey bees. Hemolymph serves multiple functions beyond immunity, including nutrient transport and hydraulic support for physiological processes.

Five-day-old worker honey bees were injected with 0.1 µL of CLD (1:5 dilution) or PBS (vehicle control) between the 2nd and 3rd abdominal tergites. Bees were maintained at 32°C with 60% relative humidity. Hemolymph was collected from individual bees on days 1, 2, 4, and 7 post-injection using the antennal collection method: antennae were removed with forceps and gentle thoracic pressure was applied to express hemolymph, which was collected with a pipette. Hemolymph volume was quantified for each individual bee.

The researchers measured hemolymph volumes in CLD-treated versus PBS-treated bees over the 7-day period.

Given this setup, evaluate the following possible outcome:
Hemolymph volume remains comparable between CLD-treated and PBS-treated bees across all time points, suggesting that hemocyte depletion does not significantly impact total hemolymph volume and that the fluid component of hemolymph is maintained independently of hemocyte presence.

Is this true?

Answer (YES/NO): NO